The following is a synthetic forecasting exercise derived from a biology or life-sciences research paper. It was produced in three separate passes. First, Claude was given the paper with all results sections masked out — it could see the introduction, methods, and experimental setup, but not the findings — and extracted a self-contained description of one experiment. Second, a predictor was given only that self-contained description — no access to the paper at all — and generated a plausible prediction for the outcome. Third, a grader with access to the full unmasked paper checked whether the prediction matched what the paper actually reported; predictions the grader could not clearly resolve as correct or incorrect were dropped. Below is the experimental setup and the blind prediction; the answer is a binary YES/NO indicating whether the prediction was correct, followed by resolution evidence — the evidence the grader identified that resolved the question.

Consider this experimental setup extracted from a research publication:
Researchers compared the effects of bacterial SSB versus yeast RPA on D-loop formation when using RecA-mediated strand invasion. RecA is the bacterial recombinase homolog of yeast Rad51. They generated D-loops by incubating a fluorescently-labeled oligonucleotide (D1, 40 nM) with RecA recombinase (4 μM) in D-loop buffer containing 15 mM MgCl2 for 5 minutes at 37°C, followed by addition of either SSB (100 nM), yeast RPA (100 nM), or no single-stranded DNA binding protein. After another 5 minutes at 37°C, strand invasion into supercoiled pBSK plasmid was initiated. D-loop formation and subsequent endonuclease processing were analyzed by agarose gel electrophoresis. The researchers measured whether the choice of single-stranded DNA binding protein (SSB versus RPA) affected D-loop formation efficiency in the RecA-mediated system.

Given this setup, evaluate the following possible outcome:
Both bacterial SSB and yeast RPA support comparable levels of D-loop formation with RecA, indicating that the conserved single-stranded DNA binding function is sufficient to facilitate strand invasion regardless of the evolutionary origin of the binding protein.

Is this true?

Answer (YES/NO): YES